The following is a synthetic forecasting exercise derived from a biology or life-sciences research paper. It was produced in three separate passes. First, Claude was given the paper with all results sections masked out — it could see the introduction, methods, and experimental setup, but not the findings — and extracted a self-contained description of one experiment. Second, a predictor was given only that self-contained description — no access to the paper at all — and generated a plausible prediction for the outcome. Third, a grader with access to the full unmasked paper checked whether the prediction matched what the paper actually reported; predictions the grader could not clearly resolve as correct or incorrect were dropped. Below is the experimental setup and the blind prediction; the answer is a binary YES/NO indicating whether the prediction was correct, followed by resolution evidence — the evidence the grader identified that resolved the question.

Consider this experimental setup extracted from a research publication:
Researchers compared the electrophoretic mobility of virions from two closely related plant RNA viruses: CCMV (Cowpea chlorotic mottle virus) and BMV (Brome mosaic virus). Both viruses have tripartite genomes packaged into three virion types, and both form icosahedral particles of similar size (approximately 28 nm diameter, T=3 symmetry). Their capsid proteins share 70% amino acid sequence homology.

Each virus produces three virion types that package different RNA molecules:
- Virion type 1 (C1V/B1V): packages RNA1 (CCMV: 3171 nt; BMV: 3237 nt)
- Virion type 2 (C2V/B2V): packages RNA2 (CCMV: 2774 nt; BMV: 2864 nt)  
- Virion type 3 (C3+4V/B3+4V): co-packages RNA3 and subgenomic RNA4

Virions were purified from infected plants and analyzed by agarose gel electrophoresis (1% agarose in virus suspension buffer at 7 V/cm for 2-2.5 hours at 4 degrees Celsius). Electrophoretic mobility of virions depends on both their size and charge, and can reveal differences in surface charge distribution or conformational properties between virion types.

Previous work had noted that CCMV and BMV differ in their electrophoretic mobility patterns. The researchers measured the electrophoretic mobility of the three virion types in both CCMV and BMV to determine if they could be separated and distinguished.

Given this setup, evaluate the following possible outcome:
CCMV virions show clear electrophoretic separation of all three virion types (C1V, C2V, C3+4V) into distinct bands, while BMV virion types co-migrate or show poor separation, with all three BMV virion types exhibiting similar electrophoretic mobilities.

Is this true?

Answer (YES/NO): NO